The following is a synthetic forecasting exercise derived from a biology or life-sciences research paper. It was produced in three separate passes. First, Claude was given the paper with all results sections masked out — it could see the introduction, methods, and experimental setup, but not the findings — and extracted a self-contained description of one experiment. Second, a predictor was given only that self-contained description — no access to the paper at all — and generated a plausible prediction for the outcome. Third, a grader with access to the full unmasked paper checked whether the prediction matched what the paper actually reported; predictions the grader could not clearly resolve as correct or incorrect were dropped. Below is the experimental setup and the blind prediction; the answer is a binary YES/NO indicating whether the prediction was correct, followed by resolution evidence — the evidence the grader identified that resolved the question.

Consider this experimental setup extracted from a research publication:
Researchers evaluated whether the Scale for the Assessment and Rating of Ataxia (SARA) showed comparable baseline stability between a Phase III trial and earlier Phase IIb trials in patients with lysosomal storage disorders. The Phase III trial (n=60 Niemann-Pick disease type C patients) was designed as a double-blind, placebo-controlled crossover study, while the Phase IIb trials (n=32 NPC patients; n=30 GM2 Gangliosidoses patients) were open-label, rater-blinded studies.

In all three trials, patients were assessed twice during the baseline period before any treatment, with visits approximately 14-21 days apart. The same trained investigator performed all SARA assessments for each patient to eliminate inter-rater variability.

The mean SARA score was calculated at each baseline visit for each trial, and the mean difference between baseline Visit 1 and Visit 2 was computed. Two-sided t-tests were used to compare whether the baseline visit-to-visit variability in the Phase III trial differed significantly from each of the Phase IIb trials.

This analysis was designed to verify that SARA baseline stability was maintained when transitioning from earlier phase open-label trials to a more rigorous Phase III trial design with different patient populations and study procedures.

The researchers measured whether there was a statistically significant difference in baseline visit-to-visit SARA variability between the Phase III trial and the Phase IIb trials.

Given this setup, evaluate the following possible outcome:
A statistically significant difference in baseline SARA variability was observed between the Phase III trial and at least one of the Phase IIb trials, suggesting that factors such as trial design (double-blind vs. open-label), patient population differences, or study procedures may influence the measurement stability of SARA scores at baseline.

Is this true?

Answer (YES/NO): NO